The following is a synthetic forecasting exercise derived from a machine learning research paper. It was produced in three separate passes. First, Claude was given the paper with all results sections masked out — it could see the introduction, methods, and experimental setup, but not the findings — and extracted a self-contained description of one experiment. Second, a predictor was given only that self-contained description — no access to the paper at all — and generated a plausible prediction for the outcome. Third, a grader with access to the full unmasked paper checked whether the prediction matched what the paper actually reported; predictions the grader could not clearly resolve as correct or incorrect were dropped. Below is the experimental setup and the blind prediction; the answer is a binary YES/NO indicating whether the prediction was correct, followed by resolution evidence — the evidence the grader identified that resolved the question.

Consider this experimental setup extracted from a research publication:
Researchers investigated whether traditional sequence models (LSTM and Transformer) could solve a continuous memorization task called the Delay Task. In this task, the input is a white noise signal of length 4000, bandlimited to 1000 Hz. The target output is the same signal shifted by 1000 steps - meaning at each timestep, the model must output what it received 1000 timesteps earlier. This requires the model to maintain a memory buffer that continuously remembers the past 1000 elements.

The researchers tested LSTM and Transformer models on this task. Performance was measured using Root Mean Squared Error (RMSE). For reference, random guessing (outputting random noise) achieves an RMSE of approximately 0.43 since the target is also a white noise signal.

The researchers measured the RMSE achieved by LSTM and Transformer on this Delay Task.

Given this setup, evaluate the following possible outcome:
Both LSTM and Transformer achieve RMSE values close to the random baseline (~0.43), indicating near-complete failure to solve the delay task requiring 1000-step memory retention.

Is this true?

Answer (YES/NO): YES